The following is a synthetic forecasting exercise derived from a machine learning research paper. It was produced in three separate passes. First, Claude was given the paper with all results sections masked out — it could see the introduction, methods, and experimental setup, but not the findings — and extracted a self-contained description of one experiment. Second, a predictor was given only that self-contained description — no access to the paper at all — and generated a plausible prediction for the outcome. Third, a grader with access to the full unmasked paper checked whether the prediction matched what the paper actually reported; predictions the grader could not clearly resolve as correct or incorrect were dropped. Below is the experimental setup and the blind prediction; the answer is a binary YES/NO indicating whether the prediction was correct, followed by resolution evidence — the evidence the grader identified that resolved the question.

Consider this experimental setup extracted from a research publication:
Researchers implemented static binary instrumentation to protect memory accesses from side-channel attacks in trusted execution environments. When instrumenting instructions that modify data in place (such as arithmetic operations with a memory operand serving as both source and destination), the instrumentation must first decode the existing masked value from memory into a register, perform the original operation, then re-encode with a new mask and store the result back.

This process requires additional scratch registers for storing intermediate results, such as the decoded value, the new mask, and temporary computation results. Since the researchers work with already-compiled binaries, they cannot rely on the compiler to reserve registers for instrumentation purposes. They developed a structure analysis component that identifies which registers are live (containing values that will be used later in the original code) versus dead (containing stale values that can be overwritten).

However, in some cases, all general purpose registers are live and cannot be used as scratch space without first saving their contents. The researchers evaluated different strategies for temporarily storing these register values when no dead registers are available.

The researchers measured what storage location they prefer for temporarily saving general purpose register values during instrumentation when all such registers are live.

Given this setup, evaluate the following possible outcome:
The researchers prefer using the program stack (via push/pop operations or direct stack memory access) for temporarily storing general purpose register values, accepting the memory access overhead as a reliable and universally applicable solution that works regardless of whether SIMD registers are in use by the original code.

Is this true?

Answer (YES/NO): NO